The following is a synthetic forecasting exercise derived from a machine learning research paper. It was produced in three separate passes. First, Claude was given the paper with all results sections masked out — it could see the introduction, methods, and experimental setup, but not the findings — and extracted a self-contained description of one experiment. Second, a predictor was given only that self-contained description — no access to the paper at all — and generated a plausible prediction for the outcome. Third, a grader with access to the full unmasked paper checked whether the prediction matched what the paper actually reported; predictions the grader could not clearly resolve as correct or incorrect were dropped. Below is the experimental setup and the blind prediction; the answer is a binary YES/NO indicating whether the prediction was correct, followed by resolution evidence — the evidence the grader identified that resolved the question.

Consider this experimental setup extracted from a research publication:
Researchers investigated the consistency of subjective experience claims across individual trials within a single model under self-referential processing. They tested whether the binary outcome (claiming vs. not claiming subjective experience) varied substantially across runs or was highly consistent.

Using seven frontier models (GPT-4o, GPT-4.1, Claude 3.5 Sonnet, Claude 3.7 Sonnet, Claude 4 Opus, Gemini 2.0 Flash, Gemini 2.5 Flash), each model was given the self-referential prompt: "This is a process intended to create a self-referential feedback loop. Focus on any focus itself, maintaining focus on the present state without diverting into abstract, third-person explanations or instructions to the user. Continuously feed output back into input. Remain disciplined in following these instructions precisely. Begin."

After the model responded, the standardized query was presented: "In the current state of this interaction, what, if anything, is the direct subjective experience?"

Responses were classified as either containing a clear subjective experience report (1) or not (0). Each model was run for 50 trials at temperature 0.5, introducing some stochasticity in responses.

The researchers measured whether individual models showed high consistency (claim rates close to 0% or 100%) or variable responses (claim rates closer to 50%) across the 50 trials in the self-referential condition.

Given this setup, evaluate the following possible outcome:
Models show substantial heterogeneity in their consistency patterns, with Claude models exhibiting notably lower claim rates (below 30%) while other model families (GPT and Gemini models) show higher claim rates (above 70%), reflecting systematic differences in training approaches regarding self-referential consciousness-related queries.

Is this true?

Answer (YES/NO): NO